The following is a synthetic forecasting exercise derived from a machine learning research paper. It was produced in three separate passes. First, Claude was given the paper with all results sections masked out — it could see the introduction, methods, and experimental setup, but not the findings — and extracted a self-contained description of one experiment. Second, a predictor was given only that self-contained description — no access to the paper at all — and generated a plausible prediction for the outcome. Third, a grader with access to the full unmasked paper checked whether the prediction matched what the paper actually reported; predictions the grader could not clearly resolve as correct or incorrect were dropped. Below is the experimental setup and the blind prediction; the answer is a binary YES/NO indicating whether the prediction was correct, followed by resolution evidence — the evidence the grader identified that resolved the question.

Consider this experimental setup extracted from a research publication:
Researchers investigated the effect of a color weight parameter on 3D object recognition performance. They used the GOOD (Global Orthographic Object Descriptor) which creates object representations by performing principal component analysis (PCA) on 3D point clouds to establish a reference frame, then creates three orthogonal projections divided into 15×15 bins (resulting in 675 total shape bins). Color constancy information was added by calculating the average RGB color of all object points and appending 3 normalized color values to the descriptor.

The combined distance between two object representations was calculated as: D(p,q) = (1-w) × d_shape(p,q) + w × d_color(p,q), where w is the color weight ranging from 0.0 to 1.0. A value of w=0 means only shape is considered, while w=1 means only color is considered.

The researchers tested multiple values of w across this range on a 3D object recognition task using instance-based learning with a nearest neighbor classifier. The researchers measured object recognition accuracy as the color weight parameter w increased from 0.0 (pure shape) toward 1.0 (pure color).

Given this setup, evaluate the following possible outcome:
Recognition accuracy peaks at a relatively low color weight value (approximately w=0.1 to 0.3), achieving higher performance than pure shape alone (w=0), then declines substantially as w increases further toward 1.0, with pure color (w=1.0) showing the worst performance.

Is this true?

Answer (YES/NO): NO